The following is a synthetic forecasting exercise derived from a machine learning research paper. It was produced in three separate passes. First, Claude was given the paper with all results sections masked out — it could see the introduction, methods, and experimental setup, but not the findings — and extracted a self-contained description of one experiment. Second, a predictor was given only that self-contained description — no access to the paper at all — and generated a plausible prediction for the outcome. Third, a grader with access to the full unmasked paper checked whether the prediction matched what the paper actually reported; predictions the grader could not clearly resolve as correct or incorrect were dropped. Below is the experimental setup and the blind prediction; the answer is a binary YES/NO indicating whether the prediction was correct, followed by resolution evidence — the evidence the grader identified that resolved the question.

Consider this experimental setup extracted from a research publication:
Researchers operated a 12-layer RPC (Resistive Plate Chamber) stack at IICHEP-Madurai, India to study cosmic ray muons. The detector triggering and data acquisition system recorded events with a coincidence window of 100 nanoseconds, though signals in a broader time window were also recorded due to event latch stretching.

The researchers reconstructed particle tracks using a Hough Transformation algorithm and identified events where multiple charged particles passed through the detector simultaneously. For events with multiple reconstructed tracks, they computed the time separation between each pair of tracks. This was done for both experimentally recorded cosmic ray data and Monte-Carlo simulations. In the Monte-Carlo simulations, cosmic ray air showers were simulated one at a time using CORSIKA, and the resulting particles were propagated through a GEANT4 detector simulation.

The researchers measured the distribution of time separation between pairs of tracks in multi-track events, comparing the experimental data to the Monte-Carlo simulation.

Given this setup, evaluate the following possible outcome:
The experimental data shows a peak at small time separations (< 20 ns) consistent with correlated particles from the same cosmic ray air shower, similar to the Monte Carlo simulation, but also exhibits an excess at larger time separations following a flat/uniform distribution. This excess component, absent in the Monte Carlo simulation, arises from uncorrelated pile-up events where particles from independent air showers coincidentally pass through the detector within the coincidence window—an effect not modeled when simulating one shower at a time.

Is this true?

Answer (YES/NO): YES